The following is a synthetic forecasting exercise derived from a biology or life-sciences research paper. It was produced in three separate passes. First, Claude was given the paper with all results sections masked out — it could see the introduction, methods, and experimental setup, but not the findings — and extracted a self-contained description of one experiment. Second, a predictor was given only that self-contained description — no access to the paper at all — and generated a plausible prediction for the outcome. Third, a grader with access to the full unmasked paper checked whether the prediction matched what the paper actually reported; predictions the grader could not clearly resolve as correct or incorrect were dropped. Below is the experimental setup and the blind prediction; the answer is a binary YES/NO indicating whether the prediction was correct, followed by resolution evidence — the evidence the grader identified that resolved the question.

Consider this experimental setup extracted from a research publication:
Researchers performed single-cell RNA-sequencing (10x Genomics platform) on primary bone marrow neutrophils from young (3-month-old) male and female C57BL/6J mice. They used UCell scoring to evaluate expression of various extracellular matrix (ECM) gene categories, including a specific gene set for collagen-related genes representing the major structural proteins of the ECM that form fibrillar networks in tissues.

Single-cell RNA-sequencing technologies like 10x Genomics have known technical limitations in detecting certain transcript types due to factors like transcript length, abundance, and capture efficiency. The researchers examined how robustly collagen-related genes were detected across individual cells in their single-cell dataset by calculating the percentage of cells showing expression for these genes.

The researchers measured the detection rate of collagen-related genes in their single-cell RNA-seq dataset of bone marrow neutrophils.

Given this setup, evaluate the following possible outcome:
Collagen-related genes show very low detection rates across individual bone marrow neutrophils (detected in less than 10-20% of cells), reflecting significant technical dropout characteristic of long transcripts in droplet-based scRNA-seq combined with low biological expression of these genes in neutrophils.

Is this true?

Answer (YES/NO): YES